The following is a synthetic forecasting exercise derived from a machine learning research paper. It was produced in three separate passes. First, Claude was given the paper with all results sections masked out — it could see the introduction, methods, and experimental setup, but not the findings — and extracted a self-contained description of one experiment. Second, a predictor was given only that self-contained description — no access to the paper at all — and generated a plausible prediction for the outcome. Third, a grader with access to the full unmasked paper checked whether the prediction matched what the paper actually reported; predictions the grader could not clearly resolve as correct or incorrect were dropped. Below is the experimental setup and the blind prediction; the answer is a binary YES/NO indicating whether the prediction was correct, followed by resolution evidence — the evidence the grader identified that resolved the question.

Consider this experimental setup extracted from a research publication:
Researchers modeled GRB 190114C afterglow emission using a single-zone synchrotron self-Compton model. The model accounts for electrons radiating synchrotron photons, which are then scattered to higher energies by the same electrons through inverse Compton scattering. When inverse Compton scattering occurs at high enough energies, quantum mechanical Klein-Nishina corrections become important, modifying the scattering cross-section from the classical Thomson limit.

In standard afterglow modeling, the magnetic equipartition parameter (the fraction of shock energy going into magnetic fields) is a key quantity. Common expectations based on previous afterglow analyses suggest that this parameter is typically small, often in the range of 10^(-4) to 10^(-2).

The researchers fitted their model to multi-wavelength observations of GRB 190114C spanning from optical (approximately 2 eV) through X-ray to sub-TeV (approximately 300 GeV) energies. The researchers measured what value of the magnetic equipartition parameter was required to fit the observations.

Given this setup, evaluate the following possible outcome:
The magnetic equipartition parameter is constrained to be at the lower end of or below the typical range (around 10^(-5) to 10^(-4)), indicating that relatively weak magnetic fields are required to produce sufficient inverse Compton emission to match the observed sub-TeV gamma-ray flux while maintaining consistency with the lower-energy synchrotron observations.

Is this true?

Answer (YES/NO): NO